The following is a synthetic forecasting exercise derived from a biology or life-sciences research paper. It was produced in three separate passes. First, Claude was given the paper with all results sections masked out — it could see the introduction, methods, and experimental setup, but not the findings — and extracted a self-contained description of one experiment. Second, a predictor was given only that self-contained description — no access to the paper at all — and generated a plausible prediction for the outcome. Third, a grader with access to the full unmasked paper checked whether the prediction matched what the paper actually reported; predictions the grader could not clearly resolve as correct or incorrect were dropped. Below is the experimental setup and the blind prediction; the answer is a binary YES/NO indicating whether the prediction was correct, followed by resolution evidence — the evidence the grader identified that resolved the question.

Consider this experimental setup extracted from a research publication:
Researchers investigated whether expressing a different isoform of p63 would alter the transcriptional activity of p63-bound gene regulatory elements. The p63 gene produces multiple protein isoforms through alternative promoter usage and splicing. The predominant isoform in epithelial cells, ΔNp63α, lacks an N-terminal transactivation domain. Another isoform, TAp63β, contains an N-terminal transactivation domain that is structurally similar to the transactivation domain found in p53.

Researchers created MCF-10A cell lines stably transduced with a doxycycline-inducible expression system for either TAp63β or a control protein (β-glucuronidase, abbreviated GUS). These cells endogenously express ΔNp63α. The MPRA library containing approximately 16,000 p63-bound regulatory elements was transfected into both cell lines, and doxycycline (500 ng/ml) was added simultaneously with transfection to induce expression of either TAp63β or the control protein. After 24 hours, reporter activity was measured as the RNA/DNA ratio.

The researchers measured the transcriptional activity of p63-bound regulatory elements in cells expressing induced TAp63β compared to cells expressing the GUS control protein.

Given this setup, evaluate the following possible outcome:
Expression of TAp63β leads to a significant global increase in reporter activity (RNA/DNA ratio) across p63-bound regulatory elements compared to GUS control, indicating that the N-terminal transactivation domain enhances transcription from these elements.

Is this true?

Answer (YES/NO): YES